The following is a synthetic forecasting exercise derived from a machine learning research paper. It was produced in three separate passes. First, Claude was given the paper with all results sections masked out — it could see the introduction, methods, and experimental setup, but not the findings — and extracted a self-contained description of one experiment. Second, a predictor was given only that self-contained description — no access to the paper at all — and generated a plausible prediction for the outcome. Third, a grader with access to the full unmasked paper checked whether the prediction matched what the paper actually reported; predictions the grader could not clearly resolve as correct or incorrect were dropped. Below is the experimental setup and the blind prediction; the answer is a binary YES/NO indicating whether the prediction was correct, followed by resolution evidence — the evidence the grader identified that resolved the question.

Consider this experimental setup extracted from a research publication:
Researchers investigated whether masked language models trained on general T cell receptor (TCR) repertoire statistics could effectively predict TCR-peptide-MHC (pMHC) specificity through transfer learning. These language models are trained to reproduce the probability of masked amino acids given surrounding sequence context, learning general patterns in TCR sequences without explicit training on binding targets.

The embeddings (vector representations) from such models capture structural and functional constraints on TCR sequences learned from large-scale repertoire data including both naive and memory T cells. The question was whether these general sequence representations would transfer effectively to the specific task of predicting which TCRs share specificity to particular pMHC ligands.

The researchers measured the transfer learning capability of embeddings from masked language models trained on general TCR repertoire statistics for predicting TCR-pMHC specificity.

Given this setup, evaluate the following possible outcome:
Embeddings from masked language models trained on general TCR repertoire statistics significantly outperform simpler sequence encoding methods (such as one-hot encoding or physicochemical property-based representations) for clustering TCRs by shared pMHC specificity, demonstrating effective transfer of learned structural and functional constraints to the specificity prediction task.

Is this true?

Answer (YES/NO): NO